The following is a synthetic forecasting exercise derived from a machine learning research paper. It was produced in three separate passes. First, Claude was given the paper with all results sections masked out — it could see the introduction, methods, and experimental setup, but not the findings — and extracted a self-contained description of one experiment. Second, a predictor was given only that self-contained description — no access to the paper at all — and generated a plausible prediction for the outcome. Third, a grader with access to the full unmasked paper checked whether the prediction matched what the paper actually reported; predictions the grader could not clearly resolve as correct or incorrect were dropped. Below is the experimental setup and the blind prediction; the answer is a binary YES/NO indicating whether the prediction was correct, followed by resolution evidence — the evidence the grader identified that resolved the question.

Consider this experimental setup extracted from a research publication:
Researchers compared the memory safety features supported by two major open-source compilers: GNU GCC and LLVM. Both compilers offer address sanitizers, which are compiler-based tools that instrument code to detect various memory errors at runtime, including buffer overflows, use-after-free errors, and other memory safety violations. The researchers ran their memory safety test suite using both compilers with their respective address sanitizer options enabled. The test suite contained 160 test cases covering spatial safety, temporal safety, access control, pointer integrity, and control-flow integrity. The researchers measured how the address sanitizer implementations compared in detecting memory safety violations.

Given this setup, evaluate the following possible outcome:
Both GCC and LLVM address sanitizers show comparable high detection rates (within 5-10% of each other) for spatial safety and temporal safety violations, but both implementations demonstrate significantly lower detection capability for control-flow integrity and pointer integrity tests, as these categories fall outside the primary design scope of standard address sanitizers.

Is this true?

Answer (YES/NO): NO